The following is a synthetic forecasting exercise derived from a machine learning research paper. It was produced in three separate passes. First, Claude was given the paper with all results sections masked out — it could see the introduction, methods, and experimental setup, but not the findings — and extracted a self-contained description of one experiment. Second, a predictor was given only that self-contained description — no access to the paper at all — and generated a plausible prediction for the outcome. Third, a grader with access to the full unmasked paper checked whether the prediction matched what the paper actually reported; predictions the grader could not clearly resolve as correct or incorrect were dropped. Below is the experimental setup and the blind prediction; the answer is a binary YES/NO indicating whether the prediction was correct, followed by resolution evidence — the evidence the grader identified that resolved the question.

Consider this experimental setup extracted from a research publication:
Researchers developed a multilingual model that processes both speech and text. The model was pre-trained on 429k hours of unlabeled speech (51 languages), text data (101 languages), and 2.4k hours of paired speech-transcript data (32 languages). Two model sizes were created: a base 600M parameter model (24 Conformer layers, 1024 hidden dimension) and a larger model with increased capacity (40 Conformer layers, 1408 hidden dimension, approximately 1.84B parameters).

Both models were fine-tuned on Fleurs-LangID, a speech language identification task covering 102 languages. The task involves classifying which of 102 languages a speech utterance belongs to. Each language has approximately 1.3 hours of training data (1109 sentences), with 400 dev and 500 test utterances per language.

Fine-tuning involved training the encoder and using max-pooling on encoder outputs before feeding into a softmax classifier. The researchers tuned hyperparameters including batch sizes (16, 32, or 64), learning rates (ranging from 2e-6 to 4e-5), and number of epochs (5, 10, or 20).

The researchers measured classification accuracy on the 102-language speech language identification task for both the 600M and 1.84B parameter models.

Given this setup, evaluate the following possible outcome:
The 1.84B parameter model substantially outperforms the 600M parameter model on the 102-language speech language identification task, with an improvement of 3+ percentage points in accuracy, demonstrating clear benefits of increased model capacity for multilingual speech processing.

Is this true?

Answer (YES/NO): YES